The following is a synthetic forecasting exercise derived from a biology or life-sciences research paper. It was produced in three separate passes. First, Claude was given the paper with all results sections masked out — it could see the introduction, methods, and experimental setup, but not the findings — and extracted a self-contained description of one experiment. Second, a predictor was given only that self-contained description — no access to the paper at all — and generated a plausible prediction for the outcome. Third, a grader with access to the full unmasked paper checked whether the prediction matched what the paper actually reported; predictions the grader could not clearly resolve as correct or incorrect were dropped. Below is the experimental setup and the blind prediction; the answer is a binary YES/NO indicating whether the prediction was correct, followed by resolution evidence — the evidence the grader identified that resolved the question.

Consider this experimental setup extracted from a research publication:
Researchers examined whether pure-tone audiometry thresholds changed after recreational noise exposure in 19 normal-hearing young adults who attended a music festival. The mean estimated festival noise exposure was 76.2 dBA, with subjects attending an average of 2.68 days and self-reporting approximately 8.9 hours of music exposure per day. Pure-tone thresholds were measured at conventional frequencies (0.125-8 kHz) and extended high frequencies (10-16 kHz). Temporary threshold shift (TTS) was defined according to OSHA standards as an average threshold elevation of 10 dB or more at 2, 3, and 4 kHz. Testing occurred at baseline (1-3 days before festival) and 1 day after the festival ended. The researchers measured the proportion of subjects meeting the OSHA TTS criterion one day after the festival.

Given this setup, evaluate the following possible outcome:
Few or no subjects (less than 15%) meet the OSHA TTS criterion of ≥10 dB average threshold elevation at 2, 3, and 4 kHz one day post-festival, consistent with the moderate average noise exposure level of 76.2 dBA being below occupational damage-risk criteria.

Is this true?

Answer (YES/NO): YES